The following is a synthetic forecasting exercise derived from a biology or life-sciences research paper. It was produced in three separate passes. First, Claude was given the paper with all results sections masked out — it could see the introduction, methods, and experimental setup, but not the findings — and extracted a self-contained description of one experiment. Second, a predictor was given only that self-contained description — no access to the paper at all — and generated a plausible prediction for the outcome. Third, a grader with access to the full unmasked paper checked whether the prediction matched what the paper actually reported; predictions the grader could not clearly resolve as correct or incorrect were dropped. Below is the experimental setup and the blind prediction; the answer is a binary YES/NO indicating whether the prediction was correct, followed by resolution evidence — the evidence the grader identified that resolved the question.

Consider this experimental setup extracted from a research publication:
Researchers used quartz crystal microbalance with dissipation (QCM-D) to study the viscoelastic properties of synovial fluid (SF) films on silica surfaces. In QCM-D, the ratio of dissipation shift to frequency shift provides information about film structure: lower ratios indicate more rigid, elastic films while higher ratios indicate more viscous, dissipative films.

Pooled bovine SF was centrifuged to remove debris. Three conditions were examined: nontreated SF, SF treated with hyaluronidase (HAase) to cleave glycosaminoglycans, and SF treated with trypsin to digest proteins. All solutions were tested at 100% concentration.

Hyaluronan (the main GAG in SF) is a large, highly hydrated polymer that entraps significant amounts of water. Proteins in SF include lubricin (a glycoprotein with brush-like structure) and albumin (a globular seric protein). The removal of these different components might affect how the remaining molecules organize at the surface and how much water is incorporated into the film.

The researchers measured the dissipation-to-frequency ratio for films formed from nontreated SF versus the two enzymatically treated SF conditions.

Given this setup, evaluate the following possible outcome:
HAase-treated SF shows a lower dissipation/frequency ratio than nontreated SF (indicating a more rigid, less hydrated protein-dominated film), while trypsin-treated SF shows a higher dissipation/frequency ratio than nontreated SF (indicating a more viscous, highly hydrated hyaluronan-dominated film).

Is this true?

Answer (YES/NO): NO